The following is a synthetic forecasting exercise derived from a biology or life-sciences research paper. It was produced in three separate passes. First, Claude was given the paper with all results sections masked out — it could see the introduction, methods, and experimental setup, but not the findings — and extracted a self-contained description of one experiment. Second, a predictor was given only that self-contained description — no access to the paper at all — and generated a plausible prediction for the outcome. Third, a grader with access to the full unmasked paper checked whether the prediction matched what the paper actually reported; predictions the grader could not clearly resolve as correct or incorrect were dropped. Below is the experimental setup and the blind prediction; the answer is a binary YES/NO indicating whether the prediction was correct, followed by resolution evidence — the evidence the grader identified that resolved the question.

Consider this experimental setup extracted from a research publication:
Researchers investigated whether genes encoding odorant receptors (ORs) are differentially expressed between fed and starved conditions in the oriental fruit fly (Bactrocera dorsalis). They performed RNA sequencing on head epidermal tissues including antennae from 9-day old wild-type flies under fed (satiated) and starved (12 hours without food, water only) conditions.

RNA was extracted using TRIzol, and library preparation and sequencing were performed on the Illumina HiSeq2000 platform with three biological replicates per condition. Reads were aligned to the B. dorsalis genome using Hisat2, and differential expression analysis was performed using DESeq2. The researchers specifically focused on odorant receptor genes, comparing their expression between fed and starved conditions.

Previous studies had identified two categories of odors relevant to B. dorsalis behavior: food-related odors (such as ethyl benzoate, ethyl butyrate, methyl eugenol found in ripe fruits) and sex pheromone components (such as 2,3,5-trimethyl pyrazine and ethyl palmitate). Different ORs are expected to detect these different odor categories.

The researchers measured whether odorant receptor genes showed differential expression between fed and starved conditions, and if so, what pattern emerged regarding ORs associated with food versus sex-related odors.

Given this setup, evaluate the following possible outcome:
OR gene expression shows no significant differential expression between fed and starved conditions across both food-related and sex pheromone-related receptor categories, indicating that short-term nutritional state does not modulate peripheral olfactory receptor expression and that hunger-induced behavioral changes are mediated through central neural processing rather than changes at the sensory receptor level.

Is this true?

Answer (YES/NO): NO